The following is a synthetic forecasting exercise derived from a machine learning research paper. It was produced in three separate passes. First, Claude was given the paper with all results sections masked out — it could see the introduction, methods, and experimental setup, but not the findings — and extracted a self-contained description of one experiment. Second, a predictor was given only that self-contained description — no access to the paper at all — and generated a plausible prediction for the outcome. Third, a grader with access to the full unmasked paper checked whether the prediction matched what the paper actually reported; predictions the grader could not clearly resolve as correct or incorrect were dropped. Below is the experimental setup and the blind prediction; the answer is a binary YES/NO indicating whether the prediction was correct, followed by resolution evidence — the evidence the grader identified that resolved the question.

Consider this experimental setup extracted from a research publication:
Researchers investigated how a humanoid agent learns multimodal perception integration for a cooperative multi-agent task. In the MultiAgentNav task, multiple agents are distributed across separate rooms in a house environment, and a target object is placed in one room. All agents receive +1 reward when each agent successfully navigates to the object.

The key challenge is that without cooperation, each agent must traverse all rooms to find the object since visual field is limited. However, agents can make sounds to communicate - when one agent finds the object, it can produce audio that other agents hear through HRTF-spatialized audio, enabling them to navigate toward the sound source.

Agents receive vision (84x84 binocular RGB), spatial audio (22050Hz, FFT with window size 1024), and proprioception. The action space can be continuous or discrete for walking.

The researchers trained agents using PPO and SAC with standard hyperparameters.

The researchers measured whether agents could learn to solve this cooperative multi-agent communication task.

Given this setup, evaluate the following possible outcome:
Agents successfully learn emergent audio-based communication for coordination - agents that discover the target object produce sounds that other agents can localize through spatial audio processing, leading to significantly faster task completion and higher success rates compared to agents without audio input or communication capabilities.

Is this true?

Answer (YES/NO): NO